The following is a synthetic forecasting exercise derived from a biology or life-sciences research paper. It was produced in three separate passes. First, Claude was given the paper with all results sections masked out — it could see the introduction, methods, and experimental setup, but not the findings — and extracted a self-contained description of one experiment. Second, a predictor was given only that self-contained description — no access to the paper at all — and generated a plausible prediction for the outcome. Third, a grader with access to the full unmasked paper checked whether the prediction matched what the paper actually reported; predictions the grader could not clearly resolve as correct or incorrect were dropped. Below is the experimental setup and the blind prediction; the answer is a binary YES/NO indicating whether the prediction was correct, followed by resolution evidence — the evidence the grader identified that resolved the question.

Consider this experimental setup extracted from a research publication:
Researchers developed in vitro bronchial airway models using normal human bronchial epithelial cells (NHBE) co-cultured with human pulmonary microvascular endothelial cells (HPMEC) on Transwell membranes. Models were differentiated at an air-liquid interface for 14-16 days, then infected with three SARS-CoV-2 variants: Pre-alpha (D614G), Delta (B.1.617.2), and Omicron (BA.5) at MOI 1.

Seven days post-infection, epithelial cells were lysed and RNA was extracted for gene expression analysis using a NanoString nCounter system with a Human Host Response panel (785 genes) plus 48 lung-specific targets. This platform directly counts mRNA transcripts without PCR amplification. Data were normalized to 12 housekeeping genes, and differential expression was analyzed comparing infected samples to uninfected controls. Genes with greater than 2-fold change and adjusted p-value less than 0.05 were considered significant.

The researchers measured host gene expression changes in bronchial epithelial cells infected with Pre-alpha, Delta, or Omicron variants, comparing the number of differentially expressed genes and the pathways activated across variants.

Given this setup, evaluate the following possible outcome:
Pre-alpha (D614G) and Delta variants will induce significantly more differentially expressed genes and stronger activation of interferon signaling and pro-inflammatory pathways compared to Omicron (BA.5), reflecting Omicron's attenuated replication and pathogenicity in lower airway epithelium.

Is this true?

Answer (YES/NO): NO